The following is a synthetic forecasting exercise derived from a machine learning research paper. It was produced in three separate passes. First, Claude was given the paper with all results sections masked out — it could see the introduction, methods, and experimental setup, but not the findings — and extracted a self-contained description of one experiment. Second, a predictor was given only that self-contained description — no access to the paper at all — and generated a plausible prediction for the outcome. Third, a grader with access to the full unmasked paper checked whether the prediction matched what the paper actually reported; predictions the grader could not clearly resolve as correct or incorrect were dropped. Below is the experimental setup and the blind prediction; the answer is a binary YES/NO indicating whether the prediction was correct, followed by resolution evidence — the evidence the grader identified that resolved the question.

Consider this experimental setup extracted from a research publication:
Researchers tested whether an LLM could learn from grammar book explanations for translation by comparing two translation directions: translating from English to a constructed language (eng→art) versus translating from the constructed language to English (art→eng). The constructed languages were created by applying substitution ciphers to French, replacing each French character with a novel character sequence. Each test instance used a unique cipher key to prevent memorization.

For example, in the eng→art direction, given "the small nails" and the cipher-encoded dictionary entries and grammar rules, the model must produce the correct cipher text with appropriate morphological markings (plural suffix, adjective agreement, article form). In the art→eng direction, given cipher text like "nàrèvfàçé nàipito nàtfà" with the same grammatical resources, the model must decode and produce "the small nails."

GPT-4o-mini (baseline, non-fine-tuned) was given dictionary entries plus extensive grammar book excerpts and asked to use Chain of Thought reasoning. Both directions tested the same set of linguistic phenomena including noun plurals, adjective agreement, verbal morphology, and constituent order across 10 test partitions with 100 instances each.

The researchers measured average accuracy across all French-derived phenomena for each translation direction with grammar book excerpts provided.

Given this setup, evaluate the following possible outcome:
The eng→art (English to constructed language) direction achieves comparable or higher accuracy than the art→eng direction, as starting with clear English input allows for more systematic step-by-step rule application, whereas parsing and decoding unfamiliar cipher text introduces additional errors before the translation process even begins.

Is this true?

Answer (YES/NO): NO